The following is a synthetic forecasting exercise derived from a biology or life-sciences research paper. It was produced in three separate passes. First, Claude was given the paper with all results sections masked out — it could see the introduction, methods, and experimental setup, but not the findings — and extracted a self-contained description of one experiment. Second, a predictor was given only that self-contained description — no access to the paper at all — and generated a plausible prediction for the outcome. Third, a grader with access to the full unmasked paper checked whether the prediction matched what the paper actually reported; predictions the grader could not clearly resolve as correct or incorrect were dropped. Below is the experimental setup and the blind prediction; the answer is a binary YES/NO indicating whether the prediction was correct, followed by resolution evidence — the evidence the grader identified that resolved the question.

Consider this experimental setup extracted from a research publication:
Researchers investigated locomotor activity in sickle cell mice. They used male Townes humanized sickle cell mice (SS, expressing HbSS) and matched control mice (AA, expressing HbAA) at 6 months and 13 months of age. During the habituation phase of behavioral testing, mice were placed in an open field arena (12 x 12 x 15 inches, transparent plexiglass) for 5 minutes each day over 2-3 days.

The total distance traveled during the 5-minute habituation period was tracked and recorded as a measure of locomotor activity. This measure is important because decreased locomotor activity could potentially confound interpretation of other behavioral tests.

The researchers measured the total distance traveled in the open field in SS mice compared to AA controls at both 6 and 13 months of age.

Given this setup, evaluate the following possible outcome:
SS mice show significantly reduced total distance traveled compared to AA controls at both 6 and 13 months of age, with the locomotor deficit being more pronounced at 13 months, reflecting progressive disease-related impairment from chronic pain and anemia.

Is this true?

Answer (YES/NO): NO